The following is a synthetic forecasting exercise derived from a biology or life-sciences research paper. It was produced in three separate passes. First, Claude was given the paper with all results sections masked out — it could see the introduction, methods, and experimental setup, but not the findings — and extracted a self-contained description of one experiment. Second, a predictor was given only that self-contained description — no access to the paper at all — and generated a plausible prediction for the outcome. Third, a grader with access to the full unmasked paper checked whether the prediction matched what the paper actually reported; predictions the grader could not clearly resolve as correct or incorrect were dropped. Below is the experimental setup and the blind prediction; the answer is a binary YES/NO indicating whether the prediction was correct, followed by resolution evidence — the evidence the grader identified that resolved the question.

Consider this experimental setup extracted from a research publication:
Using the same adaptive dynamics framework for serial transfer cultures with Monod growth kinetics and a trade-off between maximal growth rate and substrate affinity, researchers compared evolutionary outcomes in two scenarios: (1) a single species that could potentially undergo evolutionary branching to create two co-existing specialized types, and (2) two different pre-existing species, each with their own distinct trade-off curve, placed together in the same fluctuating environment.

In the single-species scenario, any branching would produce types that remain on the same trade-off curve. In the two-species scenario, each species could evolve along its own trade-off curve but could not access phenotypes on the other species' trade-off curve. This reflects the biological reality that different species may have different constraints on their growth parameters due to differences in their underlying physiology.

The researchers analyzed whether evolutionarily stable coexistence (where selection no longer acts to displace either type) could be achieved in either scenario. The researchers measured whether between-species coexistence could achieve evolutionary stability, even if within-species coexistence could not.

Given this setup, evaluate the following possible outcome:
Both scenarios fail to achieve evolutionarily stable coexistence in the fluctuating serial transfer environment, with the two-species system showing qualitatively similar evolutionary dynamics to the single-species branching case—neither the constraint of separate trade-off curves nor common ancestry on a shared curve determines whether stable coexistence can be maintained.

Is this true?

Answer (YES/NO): NO